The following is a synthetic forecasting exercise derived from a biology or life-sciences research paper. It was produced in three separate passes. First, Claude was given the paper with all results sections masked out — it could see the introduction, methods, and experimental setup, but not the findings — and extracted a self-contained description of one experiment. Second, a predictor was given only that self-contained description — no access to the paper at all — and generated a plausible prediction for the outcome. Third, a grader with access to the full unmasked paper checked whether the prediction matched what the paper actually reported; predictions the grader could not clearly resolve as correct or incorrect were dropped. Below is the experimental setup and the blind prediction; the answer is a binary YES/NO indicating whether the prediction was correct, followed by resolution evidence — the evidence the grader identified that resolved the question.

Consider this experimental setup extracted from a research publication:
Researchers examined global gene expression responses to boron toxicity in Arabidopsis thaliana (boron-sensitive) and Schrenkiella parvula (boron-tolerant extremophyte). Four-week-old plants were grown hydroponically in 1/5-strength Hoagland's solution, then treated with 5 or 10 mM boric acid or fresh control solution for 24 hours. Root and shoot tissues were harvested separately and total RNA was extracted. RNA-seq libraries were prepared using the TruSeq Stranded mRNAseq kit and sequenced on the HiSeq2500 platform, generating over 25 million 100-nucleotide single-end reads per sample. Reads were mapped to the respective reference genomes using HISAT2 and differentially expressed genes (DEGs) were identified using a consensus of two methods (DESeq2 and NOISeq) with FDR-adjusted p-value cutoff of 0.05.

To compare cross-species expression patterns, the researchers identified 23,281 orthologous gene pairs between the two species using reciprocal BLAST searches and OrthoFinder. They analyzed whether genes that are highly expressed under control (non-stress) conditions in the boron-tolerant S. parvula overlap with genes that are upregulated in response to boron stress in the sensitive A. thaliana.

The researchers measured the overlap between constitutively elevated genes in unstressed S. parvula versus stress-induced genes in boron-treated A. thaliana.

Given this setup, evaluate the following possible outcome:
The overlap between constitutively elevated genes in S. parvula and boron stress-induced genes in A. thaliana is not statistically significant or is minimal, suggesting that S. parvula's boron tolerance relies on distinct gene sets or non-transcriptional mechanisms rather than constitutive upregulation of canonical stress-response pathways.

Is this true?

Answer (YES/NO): NO